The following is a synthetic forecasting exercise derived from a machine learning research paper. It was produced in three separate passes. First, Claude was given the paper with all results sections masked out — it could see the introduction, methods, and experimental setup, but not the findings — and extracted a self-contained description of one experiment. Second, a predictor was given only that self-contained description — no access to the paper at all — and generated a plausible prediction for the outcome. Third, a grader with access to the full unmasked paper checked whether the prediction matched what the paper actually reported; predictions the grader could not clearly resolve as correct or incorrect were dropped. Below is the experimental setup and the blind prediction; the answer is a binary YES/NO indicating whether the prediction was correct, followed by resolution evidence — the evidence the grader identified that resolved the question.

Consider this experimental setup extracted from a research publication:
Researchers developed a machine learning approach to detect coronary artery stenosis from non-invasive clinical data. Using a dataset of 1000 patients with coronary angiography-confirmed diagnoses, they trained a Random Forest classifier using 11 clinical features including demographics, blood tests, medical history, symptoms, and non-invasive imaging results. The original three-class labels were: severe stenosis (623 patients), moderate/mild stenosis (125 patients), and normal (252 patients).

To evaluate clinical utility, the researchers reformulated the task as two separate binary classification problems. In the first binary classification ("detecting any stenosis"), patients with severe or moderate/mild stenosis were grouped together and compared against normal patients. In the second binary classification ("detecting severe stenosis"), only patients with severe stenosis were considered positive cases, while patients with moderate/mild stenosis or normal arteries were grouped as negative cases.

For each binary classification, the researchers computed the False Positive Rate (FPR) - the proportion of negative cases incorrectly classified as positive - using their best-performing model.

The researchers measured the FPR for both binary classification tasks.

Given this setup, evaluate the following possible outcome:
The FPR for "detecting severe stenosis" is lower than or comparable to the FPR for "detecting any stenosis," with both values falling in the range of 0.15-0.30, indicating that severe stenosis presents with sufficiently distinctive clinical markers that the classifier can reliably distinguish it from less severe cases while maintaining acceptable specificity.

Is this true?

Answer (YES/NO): NO